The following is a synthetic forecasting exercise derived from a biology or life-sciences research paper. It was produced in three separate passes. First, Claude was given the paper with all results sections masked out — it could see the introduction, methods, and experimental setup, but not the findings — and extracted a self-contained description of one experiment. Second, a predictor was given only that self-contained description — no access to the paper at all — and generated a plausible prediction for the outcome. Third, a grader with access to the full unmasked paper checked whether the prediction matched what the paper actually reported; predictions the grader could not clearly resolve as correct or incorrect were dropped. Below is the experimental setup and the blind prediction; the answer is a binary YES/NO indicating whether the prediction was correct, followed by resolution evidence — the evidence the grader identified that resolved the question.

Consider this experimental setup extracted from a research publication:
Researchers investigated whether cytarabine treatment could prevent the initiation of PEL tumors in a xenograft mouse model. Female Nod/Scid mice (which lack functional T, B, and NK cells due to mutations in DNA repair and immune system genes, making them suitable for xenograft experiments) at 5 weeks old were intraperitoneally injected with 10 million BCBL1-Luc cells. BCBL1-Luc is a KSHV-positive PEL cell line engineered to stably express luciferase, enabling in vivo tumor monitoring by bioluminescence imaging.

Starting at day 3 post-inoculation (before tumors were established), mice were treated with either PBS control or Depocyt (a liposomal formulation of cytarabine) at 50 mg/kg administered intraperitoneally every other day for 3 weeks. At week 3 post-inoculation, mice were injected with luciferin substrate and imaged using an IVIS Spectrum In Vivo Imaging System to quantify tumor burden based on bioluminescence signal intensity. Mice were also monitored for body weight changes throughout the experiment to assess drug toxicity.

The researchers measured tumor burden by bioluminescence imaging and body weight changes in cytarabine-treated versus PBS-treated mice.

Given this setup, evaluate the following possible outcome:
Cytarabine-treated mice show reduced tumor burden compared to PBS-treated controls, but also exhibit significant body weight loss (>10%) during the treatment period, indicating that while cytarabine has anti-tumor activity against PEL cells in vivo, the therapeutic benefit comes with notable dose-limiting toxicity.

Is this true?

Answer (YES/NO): NO